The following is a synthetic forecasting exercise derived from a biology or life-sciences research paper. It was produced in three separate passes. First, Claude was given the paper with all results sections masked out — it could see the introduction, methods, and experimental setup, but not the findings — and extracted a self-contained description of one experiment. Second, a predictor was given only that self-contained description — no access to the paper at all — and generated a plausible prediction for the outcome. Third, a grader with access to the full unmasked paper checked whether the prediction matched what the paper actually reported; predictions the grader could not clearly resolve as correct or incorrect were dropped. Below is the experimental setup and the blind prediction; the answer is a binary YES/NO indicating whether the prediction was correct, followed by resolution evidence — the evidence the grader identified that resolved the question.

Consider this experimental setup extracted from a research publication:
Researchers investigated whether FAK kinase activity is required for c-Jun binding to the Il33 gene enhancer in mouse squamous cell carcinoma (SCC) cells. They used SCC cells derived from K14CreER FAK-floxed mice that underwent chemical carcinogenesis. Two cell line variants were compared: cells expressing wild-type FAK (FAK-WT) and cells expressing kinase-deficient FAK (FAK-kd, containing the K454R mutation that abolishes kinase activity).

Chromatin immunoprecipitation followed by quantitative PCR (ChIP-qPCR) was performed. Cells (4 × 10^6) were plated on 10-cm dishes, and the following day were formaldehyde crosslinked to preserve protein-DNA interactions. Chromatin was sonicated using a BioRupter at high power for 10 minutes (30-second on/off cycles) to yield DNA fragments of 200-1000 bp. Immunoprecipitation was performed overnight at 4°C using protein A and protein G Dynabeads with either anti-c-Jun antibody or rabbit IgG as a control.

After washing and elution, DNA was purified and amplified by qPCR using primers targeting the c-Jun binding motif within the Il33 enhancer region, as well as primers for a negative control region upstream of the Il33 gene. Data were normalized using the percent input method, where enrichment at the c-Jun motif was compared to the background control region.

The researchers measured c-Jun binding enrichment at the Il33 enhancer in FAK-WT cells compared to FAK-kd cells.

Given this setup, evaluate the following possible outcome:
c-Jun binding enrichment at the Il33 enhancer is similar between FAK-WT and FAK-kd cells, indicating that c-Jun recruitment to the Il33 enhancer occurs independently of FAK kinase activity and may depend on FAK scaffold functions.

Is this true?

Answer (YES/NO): NO